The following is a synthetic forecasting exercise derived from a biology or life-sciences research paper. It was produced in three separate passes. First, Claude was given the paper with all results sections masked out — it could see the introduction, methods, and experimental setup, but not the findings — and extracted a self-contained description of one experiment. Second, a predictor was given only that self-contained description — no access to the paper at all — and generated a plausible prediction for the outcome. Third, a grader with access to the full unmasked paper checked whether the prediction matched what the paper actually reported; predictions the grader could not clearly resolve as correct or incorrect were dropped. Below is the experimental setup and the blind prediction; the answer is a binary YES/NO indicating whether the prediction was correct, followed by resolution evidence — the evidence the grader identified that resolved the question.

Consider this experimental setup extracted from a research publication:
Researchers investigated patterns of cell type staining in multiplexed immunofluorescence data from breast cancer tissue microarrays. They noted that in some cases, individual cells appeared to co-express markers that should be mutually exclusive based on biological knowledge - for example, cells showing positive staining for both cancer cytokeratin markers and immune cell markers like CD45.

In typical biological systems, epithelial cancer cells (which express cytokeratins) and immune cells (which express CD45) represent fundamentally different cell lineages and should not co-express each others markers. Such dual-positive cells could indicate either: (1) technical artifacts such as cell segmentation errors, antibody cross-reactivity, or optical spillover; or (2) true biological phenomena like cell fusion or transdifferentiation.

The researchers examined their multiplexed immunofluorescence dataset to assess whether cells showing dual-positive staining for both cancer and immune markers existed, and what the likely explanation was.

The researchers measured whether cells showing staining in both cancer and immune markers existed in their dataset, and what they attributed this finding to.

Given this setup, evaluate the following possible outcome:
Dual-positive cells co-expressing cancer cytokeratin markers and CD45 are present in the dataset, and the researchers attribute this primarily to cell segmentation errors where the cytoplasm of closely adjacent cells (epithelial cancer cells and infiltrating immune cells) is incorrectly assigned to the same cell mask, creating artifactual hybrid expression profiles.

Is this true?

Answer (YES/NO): NO